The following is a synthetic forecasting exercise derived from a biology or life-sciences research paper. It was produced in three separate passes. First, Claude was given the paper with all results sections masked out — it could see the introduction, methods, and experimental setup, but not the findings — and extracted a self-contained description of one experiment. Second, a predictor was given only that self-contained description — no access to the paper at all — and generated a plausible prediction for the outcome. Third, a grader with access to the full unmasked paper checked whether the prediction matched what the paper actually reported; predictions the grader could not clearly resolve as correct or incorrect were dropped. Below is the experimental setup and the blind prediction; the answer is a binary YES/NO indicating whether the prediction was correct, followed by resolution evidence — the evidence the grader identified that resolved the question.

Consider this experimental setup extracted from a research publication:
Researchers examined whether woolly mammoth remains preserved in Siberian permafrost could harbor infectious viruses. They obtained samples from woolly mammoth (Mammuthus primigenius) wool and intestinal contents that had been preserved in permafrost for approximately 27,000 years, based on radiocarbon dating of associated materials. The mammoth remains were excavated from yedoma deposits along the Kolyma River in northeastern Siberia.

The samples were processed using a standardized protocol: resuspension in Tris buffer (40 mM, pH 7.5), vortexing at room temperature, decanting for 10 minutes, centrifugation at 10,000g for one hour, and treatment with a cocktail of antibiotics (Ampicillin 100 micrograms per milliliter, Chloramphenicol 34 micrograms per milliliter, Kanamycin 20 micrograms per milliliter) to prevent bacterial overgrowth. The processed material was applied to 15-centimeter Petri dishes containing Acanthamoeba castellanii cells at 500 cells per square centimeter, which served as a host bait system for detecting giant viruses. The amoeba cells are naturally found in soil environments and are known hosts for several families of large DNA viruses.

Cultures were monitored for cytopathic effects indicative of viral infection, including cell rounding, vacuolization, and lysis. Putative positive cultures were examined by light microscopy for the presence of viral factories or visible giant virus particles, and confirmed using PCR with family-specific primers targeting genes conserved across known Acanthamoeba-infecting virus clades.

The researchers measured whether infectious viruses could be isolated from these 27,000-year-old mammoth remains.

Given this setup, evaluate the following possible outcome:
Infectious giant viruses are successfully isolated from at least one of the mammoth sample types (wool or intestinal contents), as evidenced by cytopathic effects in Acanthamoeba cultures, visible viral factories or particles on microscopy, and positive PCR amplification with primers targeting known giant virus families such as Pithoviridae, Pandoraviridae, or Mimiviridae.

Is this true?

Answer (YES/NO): YES